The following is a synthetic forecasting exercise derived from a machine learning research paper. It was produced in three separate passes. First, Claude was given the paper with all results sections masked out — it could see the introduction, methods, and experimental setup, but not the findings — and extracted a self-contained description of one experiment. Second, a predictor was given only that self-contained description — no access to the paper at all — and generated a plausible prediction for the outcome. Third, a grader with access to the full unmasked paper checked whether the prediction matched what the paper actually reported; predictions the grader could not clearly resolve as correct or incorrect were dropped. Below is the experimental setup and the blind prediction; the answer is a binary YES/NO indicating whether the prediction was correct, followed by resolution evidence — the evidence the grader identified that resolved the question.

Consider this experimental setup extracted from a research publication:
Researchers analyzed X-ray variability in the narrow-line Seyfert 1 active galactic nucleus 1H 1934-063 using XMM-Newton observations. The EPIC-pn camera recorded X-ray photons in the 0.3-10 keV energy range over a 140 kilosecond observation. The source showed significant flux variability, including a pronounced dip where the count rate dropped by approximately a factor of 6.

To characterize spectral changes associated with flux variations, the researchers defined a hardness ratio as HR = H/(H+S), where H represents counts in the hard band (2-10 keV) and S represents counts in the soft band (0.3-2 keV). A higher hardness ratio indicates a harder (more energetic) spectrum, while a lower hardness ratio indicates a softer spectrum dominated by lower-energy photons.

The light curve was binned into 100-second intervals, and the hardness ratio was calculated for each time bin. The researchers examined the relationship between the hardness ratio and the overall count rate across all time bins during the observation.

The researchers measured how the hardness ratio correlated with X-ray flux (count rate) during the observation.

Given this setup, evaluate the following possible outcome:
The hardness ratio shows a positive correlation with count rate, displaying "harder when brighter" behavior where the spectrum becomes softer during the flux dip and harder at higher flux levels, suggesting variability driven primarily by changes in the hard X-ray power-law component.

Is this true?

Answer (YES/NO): NO